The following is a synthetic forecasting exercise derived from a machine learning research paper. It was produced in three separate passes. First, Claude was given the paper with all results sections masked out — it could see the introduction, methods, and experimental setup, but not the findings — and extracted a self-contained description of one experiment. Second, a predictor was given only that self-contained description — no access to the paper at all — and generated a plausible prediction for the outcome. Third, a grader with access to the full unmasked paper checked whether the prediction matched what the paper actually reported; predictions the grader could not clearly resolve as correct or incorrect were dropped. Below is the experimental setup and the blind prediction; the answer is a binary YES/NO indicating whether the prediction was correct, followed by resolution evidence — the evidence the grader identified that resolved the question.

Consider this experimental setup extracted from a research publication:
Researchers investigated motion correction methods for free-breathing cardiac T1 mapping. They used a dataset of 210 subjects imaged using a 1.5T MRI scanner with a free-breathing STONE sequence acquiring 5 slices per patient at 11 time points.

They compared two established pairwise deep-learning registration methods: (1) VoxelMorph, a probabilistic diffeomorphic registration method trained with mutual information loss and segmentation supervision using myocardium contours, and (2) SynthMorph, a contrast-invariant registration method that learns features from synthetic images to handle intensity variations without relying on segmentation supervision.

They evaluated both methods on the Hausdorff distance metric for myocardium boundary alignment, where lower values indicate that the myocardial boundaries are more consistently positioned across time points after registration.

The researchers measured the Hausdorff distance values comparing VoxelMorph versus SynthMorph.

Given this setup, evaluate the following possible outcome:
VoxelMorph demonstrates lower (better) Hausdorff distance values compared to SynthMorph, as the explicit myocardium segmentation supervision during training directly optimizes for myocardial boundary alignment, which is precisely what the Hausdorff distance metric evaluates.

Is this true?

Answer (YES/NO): NO